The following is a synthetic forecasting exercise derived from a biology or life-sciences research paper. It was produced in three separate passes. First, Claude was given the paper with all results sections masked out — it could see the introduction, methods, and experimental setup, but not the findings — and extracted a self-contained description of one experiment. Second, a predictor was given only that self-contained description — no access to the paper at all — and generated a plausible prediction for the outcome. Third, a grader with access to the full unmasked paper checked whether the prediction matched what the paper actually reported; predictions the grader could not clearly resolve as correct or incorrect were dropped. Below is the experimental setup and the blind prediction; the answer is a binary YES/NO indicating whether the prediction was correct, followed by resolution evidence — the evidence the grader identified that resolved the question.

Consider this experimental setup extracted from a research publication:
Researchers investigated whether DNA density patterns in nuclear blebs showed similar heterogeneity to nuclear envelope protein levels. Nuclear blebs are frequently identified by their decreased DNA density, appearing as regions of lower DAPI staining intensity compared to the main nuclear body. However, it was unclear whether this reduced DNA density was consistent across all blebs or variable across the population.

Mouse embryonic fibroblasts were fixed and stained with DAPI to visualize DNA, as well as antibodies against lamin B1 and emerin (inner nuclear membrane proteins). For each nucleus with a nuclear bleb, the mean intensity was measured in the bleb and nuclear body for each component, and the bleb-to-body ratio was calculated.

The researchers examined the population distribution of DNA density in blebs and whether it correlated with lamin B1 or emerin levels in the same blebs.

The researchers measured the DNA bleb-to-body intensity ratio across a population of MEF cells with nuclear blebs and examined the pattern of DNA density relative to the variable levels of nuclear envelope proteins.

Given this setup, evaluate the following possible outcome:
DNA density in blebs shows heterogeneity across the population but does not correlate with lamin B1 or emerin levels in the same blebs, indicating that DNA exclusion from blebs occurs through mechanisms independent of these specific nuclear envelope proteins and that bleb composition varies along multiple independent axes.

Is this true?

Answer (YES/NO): NO